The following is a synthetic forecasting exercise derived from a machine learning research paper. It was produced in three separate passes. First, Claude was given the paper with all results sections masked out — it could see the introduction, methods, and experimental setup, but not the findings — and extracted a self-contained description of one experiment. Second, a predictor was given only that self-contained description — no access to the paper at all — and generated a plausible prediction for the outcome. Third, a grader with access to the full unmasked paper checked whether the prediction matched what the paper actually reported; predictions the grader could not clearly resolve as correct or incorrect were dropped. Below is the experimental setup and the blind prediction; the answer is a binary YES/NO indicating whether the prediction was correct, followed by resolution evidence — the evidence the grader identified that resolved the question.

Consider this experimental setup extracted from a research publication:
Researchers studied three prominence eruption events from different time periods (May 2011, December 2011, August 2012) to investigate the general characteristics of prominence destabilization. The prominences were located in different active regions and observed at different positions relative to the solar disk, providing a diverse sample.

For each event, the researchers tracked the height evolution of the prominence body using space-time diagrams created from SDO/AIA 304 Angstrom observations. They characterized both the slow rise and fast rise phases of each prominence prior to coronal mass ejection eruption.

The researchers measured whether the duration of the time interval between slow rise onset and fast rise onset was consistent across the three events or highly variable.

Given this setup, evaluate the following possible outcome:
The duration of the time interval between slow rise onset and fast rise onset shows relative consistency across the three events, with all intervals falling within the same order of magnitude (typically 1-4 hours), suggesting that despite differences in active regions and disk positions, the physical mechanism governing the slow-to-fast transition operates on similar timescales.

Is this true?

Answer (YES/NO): NO